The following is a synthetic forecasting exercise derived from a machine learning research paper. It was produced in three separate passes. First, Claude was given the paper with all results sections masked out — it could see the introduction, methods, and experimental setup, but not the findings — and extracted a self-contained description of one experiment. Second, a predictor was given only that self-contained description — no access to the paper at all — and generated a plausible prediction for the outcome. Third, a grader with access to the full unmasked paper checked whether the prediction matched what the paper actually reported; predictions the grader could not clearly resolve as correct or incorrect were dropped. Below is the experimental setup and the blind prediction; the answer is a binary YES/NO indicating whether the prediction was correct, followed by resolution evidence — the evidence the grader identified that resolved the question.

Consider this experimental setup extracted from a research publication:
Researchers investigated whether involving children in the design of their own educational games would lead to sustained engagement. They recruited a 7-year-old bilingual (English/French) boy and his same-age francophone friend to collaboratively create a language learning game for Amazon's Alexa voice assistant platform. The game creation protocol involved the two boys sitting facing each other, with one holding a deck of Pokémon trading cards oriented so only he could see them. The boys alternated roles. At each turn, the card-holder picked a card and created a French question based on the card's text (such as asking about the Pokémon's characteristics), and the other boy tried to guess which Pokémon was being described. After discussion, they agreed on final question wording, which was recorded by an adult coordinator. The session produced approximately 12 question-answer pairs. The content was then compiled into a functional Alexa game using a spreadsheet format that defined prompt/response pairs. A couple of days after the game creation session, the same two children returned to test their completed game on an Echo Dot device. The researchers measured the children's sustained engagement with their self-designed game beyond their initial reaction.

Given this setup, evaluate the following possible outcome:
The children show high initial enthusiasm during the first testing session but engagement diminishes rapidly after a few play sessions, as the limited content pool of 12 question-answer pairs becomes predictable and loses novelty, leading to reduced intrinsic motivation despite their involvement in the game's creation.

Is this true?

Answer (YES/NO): YES